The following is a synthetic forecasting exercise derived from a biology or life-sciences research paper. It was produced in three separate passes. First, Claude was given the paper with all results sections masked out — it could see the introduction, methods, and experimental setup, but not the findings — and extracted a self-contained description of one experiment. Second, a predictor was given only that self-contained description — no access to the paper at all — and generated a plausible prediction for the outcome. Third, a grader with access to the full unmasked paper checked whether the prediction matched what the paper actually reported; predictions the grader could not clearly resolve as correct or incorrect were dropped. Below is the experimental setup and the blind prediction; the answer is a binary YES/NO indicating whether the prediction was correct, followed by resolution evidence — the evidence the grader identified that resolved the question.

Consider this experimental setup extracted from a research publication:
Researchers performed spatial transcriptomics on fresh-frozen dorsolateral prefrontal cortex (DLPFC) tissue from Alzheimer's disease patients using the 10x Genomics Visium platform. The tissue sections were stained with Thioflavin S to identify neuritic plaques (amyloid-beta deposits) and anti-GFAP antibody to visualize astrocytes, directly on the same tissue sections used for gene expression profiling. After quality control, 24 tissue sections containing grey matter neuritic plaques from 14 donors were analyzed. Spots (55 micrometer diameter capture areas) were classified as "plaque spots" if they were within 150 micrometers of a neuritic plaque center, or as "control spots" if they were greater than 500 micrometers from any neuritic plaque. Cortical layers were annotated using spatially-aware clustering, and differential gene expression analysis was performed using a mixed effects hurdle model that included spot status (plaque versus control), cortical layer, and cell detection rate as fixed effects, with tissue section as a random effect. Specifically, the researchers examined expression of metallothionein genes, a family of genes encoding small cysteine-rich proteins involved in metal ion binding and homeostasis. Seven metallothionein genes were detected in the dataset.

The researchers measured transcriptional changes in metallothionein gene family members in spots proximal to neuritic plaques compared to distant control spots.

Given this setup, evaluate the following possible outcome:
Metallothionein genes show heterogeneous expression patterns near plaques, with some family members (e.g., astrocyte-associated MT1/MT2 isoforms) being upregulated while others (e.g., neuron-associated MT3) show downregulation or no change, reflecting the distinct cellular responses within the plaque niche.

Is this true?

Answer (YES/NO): NO